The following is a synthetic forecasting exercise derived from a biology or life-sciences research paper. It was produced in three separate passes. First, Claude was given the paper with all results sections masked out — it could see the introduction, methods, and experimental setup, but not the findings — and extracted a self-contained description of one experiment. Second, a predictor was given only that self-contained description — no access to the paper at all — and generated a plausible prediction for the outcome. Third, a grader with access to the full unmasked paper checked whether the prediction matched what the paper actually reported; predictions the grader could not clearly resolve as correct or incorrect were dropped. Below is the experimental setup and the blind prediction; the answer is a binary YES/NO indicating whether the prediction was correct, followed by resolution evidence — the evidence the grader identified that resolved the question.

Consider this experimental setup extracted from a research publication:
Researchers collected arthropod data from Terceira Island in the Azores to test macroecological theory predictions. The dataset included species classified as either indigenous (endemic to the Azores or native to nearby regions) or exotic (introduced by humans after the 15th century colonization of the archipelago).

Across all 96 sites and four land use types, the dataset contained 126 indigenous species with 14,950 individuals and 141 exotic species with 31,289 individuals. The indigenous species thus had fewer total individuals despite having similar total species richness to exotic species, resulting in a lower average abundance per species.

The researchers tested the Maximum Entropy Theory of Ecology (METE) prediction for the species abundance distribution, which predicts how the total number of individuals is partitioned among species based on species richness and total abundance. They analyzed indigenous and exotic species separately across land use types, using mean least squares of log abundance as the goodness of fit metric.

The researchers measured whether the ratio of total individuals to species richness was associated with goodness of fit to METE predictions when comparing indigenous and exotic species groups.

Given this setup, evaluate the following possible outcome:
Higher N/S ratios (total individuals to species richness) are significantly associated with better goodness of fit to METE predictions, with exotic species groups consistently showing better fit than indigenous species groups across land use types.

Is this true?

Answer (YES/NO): NO